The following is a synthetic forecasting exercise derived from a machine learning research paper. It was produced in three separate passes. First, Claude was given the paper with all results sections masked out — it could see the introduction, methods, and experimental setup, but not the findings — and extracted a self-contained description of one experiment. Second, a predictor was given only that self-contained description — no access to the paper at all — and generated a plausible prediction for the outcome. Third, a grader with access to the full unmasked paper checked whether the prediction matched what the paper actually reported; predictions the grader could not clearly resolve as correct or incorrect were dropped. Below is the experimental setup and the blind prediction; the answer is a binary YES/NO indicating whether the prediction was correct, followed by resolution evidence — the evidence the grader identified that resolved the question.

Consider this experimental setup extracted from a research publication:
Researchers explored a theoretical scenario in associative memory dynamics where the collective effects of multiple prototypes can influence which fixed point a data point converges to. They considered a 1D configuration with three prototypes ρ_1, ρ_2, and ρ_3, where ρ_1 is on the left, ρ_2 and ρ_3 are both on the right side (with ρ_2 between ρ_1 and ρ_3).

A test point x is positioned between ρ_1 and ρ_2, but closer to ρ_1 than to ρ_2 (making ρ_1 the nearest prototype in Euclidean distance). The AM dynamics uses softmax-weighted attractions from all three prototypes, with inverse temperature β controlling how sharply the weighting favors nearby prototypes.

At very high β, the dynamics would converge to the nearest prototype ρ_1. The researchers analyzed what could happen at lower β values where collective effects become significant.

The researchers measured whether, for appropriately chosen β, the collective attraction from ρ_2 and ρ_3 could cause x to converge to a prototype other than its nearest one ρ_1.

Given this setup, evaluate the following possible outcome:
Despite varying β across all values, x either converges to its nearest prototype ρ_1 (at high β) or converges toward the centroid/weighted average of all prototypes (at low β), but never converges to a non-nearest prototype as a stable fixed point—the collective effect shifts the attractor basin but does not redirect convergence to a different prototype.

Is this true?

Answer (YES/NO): NO